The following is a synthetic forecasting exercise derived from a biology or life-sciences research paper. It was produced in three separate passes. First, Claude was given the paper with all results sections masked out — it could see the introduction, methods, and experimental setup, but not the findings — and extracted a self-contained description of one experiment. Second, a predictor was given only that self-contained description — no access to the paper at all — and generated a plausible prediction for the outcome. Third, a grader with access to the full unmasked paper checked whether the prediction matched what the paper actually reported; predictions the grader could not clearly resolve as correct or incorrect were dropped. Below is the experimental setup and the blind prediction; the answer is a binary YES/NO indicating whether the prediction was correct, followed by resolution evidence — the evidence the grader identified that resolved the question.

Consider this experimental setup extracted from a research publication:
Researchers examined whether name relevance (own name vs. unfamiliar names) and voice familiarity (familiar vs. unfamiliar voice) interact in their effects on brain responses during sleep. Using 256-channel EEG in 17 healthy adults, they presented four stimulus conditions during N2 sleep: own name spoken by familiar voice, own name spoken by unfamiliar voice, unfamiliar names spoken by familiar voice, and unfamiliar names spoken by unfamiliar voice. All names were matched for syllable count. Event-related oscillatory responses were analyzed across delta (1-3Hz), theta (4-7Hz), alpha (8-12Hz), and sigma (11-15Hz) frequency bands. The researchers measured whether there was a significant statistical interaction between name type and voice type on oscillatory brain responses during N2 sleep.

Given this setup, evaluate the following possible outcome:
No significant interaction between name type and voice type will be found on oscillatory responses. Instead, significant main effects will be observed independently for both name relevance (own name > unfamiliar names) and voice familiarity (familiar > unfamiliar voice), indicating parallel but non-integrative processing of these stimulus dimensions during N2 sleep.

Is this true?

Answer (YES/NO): NO